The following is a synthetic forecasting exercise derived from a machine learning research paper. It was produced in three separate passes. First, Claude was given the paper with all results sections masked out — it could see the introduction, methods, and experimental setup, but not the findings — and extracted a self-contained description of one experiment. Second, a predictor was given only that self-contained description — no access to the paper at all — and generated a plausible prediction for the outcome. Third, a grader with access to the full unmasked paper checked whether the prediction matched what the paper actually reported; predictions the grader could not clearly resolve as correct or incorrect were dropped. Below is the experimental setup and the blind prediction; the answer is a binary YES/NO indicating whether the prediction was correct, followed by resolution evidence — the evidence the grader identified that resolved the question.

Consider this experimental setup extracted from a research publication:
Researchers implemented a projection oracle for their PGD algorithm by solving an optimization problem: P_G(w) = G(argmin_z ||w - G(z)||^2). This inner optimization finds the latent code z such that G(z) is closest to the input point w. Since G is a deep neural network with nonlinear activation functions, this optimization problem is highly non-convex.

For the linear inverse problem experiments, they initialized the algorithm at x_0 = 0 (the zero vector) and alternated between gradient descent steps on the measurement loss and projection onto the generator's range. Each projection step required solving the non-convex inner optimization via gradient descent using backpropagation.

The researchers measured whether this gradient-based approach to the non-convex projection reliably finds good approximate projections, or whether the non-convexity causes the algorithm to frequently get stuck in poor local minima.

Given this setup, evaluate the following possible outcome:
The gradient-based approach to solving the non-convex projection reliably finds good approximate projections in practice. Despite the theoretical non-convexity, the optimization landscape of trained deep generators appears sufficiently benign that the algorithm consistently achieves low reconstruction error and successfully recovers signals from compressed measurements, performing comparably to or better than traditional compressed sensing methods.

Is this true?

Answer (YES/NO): YES